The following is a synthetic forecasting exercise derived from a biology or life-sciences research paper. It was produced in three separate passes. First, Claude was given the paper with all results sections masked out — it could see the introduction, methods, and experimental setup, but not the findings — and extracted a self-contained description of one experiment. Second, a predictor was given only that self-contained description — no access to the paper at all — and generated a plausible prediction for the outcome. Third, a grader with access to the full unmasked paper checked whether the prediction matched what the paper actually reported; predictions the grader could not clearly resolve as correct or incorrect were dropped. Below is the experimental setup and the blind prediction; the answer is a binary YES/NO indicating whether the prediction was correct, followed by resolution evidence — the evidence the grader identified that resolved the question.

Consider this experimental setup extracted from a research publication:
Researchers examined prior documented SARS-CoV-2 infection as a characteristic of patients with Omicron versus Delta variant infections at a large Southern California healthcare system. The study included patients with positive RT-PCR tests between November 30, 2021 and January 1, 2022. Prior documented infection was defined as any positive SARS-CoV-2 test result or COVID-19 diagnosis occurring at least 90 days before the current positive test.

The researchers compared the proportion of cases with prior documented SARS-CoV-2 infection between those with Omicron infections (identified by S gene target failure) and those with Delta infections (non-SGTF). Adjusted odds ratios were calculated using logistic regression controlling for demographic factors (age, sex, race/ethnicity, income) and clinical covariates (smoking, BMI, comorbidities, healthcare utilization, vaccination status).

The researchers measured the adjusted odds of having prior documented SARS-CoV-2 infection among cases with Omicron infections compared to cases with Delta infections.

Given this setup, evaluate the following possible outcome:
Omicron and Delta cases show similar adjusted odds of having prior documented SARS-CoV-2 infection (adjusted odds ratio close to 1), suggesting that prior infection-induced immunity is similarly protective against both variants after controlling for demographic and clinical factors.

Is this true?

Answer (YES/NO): NO